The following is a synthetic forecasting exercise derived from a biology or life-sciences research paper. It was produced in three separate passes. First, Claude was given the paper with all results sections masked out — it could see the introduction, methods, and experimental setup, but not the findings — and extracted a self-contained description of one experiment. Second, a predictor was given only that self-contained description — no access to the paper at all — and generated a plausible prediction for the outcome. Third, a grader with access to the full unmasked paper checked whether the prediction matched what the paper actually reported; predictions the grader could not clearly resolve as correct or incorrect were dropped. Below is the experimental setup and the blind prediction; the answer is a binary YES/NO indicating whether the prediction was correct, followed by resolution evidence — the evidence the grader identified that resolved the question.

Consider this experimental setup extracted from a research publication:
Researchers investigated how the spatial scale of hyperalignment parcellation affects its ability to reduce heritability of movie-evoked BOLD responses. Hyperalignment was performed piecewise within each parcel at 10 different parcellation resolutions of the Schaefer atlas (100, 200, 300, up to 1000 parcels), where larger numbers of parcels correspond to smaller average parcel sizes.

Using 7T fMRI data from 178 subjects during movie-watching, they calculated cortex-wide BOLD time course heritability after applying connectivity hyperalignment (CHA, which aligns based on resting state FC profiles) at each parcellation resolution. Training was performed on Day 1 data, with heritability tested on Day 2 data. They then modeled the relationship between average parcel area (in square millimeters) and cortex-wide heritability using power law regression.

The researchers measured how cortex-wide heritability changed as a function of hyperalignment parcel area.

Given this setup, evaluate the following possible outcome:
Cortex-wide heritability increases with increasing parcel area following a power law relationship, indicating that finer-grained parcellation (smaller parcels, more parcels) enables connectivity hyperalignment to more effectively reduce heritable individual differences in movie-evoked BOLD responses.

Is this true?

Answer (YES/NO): NO